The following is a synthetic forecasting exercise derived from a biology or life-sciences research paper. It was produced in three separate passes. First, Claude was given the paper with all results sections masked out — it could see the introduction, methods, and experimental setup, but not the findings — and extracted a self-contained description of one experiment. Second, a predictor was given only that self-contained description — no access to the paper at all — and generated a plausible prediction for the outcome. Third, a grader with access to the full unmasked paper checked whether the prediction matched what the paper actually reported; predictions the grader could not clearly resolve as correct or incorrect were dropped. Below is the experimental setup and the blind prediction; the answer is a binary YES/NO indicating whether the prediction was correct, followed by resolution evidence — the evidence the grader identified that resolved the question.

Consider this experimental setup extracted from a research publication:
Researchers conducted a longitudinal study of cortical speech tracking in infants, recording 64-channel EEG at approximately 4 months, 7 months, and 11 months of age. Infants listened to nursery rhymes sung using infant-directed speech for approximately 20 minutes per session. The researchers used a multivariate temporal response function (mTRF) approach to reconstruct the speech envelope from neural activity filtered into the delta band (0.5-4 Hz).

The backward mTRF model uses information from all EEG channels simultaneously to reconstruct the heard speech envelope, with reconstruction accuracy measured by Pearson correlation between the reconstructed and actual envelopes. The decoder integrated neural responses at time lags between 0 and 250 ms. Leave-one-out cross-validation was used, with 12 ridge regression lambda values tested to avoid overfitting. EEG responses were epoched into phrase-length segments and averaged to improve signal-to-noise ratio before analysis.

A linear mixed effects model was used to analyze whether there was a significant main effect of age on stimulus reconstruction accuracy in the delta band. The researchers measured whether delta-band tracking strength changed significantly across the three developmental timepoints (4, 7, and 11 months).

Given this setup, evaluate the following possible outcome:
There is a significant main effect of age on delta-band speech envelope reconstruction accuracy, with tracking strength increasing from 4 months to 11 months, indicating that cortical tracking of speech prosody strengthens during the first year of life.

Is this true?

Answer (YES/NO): NO